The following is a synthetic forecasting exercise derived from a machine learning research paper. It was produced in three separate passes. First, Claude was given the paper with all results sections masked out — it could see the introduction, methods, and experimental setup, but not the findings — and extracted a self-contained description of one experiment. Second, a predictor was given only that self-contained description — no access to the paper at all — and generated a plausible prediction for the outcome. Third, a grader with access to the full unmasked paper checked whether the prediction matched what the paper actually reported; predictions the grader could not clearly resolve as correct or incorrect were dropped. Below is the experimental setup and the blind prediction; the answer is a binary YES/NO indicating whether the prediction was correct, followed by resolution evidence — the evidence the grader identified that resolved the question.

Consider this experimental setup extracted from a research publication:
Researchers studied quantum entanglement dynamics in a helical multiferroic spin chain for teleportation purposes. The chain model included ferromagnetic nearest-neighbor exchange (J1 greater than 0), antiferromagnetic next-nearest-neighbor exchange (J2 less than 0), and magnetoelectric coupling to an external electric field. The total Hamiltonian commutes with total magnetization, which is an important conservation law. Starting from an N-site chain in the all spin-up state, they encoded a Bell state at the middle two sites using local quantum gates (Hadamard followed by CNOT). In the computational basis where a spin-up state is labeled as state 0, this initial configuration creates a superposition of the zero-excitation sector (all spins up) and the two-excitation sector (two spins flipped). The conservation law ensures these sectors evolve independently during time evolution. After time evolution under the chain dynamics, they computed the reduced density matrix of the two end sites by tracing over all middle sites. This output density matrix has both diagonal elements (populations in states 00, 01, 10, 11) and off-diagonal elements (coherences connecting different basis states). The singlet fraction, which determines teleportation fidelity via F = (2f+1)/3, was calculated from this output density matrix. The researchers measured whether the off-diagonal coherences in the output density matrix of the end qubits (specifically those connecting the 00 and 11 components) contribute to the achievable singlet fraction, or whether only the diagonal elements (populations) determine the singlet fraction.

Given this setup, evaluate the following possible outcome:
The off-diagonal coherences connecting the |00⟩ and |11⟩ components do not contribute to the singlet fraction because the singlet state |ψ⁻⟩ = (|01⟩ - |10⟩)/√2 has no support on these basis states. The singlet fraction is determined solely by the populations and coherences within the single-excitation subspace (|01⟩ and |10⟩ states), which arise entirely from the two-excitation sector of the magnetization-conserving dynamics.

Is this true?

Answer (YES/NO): NO